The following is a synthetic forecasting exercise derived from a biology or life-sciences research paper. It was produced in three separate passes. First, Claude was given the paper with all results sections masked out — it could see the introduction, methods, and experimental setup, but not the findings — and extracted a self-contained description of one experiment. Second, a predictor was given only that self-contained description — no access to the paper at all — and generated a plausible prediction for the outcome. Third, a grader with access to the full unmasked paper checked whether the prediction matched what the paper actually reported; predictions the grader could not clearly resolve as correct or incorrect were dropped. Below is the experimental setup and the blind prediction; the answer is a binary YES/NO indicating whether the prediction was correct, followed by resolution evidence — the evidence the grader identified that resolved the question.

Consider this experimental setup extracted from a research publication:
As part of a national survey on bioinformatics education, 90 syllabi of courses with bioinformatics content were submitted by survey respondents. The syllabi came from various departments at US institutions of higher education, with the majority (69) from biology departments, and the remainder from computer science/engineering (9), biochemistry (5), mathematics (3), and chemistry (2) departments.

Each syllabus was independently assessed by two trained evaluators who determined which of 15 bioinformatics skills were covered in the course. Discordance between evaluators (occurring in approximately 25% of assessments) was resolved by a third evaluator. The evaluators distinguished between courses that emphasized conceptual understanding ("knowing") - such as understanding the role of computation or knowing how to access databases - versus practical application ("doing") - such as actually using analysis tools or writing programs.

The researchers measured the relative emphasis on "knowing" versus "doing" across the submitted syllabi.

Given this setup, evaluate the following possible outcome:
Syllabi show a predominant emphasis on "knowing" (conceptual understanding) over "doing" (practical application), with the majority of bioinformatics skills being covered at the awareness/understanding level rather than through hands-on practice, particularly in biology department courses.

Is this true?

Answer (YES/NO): YES